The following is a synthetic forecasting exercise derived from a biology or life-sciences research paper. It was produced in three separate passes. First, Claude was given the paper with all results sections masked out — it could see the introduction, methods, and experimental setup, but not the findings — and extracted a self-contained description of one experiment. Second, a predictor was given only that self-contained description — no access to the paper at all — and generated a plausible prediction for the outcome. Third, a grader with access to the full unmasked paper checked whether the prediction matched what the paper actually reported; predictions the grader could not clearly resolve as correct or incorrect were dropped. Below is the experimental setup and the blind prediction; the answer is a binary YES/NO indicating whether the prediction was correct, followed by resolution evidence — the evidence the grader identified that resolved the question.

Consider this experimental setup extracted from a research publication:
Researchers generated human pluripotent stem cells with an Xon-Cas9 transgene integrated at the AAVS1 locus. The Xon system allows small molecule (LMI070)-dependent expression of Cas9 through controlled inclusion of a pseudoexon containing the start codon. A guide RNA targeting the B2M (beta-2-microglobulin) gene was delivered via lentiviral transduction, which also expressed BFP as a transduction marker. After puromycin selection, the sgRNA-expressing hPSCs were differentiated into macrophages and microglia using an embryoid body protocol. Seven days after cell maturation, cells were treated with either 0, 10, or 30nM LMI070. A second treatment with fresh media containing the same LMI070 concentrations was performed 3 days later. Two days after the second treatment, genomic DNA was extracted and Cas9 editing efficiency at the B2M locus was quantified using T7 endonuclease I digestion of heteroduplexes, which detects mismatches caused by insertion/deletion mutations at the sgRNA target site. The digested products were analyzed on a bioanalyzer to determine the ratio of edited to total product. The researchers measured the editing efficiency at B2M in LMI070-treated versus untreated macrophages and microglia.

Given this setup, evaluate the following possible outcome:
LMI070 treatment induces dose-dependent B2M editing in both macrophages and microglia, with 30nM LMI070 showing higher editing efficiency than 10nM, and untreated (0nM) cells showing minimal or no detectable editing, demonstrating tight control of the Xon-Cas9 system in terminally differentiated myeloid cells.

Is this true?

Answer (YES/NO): NO